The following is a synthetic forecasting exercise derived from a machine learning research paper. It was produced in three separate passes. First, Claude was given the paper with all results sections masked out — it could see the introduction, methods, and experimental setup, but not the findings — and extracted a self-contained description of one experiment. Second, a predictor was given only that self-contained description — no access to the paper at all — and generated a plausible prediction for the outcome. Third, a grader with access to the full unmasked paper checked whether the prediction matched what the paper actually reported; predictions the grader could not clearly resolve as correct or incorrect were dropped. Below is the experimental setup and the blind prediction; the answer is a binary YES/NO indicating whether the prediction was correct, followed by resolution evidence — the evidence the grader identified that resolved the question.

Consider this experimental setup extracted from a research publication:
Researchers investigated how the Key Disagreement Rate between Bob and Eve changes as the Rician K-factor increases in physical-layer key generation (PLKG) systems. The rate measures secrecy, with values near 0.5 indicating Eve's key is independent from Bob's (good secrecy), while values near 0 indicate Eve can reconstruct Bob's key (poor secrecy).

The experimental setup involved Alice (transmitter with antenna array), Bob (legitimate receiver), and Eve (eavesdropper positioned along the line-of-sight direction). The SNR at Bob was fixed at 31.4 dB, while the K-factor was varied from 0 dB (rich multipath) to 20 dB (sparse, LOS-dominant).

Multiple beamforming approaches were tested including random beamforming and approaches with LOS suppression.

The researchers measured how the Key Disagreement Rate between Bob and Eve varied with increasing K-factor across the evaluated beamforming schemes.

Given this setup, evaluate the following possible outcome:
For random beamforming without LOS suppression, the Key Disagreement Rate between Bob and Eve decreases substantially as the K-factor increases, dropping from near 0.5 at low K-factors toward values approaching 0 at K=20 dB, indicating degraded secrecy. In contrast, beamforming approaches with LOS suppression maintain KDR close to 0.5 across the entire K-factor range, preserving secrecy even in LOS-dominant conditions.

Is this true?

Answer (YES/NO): NO